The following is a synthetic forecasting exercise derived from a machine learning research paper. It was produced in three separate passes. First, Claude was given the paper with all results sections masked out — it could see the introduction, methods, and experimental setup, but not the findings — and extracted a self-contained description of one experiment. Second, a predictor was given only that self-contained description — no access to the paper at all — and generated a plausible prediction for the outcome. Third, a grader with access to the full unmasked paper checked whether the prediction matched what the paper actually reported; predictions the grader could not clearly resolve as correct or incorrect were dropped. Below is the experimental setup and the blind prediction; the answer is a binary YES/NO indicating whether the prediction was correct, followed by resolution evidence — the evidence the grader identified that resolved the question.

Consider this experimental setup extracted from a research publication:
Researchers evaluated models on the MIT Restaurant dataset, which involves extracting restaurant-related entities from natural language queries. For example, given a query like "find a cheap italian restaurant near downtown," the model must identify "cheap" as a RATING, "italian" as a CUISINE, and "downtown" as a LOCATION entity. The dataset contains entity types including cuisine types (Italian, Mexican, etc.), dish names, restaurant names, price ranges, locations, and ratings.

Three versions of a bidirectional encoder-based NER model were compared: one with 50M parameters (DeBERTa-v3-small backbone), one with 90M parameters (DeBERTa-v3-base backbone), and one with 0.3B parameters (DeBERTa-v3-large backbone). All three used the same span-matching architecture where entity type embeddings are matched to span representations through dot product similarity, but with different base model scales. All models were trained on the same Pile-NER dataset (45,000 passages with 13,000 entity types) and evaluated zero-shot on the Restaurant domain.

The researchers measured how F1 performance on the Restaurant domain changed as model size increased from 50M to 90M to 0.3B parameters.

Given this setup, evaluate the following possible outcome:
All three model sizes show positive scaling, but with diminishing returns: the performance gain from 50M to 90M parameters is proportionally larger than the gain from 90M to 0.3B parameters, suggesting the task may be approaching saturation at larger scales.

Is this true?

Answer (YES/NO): NO